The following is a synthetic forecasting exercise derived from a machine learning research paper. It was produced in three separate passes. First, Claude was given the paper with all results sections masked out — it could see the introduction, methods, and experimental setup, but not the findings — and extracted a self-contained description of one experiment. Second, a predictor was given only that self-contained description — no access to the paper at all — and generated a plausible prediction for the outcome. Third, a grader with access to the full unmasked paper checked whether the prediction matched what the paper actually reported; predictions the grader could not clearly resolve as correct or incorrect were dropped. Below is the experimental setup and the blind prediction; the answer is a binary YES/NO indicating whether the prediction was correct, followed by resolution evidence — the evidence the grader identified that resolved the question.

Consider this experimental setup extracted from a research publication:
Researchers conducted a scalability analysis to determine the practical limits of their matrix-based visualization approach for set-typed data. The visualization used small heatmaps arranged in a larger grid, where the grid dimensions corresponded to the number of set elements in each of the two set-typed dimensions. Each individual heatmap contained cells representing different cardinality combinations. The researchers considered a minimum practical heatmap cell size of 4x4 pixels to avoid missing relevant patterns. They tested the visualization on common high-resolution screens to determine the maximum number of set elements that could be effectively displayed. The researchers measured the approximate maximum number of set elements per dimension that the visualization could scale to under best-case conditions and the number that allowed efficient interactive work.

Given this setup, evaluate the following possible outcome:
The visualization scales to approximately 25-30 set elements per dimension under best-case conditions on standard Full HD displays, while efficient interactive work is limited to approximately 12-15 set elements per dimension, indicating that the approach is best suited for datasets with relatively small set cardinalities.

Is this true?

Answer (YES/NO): NO